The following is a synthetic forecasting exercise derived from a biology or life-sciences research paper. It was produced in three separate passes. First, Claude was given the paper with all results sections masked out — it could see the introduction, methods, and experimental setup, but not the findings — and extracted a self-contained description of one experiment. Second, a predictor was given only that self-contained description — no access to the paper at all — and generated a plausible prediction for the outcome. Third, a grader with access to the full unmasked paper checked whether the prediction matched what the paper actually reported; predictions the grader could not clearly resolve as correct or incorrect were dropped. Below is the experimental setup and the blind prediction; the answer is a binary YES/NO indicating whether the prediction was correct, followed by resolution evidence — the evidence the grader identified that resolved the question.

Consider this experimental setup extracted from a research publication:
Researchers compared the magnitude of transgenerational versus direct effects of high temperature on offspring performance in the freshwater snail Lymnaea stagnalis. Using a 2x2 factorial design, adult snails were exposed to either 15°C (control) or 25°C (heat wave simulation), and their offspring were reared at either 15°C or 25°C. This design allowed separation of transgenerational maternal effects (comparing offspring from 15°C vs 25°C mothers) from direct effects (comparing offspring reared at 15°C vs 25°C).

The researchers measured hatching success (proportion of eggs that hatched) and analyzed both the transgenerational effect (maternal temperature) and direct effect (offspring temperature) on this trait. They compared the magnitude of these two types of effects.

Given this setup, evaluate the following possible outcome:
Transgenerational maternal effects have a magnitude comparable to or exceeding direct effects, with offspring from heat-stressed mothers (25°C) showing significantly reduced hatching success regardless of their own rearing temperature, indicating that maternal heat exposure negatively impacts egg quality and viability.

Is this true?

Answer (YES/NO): NO